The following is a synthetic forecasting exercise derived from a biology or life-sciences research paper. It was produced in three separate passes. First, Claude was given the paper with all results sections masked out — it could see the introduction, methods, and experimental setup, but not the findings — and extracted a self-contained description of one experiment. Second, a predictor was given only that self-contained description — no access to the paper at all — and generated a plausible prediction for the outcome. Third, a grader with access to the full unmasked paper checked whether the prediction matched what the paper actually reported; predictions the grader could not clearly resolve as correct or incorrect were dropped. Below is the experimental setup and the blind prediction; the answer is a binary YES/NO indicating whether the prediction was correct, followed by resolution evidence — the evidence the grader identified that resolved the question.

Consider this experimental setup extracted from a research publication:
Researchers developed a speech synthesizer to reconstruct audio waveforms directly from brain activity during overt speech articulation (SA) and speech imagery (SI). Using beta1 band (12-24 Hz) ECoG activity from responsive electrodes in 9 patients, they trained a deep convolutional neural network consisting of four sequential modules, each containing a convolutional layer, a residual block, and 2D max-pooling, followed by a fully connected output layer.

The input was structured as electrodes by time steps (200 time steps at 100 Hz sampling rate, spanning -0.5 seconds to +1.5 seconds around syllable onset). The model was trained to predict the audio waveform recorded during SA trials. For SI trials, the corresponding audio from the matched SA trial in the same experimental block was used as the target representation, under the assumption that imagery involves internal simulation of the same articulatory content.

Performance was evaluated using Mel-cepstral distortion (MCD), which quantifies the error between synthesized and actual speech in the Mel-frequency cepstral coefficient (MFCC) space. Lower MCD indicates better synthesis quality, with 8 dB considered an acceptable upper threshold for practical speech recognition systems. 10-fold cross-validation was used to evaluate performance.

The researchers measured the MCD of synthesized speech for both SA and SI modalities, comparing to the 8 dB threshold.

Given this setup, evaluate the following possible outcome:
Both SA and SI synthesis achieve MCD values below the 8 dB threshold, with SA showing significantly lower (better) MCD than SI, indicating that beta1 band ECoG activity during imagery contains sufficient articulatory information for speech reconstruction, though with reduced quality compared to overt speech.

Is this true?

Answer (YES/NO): NO